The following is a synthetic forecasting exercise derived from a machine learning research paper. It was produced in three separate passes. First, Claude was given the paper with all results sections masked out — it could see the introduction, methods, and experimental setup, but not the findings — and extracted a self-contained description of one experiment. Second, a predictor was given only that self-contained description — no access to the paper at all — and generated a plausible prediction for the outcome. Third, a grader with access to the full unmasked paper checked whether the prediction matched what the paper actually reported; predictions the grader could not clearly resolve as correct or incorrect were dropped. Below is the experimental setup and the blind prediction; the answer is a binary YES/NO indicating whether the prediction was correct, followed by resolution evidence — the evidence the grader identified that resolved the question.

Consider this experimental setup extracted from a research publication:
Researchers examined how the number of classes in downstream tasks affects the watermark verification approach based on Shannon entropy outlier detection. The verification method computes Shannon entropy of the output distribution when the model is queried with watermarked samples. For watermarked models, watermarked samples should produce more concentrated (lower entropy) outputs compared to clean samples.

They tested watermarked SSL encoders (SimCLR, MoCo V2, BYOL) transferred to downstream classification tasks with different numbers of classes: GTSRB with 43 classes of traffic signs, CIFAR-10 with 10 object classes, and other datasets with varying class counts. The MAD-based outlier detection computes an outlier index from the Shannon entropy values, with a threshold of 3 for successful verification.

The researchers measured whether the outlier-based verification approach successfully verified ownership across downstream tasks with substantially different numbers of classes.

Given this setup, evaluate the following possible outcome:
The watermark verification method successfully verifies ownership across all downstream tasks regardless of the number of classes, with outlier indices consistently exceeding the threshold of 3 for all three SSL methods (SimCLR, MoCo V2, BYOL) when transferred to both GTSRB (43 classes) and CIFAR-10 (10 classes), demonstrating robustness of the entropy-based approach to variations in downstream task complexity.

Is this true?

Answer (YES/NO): YES